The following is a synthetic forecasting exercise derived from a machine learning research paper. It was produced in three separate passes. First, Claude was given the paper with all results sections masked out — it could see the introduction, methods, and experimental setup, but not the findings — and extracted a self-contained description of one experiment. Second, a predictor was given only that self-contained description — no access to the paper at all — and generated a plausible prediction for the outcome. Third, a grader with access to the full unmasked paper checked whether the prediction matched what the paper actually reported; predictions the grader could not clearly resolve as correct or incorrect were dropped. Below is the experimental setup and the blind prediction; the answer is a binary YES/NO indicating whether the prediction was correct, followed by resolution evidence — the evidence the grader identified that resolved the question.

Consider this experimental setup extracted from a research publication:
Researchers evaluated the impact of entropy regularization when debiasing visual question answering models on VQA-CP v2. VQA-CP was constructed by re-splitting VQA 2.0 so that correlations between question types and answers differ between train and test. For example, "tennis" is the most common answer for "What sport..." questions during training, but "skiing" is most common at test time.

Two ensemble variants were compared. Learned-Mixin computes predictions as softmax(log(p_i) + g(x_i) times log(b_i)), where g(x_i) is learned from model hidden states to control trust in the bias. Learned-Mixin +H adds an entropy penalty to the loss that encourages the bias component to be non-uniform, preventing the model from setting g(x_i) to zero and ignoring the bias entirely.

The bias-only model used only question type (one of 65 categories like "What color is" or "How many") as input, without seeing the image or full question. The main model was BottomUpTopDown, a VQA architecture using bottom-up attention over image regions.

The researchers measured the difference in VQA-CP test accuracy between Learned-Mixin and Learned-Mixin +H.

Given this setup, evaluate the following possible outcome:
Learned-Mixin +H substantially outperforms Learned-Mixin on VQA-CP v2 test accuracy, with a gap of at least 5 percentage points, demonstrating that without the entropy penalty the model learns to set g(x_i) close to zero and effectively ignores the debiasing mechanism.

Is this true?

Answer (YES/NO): NO